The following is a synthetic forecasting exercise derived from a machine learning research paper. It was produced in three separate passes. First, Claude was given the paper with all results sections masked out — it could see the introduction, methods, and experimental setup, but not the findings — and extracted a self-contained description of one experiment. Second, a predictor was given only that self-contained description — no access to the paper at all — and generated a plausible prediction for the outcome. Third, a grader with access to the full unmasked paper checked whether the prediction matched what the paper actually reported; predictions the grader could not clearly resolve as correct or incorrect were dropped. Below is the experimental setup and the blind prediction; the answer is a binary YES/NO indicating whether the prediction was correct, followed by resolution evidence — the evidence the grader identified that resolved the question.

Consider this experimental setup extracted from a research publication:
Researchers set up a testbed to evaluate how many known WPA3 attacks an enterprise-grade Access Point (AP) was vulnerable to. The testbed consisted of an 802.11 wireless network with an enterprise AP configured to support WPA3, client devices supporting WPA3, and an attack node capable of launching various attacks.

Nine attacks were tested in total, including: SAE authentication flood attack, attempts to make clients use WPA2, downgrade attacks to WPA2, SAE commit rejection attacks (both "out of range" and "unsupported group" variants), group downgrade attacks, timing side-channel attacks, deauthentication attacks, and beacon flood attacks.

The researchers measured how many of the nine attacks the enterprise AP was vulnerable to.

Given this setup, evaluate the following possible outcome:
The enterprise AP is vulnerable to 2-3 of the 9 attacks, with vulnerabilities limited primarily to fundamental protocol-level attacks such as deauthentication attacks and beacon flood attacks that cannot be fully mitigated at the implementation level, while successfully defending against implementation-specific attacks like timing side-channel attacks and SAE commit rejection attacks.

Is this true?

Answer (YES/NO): NO